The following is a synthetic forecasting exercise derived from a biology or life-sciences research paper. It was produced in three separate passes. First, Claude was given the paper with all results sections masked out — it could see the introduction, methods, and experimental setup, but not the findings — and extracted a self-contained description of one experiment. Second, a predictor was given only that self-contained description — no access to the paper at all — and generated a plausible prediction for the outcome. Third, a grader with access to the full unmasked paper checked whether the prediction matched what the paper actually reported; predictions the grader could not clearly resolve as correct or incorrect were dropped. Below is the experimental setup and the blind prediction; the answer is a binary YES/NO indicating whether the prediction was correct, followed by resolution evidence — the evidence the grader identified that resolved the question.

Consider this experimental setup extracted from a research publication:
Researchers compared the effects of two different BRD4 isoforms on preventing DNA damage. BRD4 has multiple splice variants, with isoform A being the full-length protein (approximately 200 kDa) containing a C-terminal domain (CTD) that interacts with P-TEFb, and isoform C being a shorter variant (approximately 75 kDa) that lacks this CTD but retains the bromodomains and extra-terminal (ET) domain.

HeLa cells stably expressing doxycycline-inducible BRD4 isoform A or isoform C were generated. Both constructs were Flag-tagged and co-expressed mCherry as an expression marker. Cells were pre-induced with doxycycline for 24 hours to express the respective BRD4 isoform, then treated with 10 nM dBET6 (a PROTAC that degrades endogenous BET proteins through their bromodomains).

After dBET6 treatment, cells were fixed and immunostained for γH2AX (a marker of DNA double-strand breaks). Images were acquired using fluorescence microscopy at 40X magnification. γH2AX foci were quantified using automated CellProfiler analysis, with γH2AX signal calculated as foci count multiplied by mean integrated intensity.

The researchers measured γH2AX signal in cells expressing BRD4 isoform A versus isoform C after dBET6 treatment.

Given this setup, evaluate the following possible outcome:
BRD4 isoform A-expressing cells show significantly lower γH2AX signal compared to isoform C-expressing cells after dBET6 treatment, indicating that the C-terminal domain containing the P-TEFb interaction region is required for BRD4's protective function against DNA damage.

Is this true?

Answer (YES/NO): YES